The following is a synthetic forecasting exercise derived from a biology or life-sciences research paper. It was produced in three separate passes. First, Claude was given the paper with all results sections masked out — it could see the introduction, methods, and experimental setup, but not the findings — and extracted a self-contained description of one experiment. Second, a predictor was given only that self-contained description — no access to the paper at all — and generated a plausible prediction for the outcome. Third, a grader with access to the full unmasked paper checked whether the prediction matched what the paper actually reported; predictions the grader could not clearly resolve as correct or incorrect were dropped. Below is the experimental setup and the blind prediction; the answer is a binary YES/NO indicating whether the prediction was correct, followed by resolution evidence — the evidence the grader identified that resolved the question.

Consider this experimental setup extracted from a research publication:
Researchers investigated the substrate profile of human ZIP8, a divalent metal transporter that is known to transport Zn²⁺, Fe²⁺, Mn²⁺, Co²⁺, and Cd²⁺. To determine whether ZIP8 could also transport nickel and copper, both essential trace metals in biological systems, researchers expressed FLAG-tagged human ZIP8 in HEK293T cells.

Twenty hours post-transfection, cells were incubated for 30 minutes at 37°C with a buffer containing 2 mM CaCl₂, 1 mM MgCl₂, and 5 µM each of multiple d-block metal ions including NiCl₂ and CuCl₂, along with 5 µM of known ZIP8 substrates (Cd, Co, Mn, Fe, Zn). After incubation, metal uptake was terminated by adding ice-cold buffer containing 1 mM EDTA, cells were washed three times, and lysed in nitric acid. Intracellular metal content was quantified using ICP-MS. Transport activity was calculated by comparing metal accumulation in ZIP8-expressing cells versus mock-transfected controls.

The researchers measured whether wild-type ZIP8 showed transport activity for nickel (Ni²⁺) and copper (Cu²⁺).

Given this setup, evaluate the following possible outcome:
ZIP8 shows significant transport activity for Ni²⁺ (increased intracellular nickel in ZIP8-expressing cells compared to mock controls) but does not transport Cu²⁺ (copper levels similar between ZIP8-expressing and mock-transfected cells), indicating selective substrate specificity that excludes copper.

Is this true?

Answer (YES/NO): NO